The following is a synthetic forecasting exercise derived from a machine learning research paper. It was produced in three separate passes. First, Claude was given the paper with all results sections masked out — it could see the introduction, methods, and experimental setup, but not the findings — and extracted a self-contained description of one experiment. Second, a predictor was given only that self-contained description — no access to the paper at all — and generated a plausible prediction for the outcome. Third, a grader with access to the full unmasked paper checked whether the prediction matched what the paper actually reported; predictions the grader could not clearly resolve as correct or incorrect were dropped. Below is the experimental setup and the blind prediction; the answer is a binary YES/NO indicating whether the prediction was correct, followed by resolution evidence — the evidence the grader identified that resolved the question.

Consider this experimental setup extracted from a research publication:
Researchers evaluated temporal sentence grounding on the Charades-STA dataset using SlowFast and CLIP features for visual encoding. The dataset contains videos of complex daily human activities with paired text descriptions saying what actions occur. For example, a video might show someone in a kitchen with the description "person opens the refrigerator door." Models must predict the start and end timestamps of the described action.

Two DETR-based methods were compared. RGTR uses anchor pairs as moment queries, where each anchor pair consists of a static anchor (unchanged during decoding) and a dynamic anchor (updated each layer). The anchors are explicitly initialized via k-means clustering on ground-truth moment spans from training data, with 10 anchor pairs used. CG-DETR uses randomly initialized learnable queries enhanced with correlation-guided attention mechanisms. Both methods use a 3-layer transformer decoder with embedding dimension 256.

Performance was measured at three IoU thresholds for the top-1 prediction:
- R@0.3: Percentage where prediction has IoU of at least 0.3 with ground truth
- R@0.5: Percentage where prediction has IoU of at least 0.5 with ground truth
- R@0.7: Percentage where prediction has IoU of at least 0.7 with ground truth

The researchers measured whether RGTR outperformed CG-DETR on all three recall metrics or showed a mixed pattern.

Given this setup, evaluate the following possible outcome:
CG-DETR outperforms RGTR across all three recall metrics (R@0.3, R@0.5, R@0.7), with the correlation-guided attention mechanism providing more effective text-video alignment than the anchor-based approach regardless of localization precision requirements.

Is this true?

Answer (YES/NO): NO